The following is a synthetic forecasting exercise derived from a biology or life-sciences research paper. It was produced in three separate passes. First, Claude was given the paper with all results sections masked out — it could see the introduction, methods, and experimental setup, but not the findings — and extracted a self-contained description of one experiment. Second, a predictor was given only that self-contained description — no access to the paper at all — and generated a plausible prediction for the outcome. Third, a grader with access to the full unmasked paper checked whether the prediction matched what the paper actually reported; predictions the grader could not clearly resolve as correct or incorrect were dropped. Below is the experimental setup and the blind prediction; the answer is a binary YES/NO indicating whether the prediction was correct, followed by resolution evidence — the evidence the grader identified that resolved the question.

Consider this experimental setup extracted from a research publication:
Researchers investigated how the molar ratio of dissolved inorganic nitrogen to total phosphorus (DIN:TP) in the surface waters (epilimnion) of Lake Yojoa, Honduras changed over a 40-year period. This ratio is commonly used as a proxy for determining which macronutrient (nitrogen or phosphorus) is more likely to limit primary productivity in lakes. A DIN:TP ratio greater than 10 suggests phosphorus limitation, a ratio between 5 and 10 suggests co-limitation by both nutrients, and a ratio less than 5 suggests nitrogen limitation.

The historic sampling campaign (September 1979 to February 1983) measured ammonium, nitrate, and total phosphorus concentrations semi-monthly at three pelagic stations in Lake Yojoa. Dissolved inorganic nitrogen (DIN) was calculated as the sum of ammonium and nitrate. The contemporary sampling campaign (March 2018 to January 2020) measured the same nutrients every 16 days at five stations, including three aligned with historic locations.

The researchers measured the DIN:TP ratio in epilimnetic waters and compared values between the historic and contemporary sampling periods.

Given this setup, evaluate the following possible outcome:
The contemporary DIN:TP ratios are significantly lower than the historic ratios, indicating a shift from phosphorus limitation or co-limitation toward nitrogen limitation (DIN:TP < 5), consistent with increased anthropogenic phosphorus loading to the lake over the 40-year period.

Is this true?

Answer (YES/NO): NO